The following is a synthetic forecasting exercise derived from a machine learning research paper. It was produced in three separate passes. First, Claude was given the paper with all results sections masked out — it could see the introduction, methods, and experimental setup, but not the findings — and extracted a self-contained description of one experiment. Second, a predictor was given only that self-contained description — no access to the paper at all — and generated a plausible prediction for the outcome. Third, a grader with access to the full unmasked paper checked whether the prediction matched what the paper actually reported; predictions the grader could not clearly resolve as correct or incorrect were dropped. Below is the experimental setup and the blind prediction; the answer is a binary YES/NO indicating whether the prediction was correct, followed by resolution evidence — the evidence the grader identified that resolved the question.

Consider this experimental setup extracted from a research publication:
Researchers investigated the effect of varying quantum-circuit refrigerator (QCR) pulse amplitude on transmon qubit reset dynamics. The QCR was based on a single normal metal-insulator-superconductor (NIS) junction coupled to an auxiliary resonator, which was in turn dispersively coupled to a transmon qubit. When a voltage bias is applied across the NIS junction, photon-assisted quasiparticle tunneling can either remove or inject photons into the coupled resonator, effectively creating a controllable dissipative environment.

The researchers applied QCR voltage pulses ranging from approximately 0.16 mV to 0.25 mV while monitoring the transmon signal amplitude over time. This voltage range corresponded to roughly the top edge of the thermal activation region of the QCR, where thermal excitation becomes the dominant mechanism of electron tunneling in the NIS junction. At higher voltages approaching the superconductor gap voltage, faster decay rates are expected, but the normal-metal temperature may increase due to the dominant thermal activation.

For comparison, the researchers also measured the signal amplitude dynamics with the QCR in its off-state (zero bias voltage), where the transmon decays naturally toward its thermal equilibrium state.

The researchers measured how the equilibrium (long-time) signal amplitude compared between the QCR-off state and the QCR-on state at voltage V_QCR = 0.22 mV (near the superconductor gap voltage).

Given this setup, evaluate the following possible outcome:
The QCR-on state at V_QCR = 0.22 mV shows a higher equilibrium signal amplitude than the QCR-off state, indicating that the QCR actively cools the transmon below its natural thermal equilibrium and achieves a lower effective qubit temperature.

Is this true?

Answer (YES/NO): NO